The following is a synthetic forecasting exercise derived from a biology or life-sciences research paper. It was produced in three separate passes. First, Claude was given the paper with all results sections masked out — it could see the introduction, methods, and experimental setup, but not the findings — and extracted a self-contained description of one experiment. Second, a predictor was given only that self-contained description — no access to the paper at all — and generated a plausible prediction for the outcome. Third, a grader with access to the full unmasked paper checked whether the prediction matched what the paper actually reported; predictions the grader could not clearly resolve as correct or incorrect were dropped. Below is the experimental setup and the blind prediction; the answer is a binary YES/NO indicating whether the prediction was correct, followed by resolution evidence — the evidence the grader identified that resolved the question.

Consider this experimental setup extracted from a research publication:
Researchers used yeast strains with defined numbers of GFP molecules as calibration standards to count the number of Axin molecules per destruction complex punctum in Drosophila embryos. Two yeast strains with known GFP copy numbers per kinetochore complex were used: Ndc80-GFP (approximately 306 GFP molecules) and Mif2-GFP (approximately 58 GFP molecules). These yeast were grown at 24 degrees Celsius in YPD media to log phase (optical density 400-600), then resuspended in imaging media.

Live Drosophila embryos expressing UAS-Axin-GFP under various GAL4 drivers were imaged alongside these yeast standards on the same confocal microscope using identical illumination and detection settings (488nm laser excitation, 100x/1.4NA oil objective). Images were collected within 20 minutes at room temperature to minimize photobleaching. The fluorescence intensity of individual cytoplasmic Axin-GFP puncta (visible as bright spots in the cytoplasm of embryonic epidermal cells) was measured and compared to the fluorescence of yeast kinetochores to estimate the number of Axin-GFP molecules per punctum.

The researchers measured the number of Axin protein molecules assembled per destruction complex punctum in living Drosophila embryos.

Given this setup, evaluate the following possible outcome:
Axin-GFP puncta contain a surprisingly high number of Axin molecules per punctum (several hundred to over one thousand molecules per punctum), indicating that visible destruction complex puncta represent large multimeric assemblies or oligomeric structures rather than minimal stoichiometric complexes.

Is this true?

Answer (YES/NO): NO